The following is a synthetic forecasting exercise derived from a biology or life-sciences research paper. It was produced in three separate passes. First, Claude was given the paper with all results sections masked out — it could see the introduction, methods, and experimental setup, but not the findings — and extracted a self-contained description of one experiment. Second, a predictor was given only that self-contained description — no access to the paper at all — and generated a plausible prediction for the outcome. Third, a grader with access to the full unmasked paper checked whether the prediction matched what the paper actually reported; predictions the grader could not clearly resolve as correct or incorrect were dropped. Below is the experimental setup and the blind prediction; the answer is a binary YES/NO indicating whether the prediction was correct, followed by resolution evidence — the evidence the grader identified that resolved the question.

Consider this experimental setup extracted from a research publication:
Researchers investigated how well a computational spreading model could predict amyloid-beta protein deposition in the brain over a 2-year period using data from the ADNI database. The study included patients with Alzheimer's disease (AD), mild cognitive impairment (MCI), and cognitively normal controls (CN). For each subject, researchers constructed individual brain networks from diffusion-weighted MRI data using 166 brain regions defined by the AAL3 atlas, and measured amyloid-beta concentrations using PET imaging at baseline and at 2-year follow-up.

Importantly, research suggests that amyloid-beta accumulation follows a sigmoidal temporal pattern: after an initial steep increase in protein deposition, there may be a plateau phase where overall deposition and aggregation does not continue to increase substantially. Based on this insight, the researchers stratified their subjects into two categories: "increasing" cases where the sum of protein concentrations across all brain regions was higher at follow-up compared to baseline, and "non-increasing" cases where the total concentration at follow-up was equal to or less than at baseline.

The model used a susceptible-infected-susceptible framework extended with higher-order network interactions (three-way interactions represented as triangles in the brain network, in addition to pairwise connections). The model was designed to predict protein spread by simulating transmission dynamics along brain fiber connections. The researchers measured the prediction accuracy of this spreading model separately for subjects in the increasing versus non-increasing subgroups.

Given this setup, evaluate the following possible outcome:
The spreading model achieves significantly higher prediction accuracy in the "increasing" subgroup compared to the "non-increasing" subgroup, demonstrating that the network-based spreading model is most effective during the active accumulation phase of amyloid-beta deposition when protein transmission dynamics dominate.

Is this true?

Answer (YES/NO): NO